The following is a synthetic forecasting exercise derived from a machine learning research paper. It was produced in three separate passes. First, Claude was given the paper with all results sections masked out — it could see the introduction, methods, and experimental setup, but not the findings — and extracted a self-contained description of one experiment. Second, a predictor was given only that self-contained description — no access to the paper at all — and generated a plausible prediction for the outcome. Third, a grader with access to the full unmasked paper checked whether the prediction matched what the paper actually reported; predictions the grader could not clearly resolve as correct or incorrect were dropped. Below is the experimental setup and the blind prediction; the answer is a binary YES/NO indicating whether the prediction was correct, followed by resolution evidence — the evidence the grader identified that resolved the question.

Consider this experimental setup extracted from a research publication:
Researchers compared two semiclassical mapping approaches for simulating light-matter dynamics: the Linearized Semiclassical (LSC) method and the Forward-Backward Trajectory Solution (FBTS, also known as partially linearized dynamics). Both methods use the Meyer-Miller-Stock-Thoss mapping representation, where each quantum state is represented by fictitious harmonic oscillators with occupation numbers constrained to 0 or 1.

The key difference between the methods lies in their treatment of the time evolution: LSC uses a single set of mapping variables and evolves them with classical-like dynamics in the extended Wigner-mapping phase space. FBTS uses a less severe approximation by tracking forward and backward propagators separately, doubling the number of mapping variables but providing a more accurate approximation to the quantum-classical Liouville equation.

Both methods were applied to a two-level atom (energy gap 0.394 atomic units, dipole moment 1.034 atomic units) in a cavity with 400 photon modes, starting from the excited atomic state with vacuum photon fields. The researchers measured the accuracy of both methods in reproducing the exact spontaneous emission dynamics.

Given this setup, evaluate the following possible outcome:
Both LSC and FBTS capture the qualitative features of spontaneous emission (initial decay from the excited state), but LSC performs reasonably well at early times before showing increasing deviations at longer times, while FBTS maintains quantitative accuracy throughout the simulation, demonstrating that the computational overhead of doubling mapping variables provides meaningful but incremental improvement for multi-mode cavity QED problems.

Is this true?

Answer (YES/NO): NO